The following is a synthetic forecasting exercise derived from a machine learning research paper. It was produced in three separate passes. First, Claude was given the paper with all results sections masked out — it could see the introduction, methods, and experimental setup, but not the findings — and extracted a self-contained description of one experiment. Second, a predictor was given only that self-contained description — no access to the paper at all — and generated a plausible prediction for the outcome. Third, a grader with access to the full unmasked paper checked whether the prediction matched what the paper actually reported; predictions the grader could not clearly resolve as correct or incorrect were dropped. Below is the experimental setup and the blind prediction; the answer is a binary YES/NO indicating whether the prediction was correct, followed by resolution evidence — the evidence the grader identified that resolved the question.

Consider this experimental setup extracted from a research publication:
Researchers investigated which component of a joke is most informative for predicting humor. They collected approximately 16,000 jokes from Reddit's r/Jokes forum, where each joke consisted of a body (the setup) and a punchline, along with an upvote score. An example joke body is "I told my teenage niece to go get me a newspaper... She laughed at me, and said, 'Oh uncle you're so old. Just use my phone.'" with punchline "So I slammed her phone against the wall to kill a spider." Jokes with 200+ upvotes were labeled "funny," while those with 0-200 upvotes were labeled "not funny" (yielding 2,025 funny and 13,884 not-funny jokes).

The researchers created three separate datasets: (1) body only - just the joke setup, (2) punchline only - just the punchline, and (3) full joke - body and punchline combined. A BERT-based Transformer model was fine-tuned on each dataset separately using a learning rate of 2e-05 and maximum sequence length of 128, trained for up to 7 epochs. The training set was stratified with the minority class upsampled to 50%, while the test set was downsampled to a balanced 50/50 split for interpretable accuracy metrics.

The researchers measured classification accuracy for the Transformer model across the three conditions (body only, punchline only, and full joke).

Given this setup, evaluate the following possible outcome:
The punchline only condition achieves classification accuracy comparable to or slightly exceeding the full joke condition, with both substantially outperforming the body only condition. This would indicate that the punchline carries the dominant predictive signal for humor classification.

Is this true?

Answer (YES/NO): NO